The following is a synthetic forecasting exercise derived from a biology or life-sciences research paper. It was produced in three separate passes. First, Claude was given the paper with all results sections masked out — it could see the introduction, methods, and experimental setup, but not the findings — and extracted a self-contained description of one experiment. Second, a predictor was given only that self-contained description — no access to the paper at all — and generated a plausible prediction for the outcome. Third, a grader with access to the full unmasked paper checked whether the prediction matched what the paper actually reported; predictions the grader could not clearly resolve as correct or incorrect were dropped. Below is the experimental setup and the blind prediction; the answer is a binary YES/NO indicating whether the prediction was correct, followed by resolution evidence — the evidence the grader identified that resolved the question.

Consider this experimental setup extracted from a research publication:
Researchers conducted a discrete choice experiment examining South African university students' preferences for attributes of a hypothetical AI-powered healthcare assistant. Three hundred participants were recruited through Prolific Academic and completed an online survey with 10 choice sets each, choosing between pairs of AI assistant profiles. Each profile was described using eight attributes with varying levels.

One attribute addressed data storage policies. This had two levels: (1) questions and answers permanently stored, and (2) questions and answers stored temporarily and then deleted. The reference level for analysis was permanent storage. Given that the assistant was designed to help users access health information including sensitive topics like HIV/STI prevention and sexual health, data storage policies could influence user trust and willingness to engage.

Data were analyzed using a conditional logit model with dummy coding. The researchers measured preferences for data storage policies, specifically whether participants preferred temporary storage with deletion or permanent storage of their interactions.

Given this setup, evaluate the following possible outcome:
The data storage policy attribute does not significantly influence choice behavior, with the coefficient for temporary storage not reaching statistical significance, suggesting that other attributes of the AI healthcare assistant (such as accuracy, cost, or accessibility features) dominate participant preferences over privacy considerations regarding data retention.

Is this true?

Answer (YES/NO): NO